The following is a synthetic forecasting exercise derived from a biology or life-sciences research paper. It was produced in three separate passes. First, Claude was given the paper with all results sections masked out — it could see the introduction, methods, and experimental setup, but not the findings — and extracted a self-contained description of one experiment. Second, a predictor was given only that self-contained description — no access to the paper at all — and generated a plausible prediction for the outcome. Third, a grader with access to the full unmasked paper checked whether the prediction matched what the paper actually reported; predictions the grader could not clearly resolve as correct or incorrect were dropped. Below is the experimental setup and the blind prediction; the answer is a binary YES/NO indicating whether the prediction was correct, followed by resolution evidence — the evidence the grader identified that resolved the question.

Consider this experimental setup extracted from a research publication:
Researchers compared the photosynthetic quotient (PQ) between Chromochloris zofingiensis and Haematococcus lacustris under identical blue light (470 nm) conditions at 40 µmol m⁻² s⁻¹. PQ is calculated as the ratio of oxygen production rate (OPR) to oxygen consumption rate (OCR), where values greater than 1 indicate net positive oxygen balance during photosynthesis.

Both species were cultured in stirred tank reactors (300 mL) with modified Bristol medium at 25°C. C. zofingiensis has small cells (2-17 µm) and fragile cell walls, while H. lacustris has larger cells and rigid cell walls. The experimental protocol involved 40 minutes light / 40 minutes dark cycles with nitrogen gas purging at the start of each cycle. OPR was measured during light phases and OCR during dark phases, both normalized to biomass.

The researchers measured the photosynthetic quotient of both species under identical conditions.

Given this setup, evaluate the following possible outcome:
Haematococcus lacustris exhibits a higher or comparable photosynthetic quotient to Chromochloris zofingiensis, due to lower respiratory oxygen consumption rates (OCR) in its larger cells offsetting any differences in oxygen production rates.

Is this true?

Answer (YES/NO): NO